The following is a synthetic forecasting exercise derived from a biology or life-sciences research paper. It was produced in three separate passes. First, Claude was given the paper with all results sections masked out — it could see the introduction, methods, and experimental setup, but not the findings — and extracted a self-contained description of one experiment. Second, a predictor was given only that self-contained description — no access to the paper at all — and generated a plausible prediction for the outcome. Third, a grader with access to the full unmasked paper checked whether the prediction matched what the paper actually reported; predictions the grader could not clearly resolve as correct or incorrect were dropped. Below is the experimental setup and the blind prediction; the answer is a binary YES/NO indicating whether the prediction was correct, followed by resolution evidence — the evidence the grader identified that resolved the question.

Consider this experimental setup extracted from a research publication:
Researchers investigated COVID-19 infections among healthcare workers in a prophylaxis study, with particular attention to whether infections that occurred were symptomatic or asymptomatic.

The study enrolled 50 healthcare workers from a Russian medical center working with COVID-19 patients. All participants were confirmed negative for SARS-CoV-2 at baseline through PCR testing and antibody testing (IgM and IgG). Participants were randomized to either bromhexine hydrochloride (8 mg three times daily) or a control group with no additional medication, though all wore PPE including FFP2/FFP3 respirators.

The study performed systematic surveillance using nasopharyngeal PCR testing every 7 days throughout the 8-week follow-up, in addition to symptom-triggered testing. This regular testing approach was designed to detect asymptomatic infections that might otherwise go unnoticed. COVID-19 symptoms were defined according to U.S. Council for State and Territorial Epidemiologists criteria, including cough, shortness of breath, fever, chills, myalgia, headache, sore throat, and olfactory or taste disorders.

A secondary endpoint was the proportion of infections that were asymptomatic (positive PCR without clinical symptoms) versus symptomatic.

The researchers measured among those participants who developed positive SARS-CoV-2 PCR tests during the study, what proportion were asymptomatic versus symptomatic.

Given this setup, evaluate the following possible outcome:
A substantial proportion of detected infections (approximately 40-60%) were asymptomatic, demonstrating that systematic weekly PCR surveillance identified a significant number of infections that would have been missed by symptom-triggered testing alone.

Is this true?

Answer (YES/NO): YES